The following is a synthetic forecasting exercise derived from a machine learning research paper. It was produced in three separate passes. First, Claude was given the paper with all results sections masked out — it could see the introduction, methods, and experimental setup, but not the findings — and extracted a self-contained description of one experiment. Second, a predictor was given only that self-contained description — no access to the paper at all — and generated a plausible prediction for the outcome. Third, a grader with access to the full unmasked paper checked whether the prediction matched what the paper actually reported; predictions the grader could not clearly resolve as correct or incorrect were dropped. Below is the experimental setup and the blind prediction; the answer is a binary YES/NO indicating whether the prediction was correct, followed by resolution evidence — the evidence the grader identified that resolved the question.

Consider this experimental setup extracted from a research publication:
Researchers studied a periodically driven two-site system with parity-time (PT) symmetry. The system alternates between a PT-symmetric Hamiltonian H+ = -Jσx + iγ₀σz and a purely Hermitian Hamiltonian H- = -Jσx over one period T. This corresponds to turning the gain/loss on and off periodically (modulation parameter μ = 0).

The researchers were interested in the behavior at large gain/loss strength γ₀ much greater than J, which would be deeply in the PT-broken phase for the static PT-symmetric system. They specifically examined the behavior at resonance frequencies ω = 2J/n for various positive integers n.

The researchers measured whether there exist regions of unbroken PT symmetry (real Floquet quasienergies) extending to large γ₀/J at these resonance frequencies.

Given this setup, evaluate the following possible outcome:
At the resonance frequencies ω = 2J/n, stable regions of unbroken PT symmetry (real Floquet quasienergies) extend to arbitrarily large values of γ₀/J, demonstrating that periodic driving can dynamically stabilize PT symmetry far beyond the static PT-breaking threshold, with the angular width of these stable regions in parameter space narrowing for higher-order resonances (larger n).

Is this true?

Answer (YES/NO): NO